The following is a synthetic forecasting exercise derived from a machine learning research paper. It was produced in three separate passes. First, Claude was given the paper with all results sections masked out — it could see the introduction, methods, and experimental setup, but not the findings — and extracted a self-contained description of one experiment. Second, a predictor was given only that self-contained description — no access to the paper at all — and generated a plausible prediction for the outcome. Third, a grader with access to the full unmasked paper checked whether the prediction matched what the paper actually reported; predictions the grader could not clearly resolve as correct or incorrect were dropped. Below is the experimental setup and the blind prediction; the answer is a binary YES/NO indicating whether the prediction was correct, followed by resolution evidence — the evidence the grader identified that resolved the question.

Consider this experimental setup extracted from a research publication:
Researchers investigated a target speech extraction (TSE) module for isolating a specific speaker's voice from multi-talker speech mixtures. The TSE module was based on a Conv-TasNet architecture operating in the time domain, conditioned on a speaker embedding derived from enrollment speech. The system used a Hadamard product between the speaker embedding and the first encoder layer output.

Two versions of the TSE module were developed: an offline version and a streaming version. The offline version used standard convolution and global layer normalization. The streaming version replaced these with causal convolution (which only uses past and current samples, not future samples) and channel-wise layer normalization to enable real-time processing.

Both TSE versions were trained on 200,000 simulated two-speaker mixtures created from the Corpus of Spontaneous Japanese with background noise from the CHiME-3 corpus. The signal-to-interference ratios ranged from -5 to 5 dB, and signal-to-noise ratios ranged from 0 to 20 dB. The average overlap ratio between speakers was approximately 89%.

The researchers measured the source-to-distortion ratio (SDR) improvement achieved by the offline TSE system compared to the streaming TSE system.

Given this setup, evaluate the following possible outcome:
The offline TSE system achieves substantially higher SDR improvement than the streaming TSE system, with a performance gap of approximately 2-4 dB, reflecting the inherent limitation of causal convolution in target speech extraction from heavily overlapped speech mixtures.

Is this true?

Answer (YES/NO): YES